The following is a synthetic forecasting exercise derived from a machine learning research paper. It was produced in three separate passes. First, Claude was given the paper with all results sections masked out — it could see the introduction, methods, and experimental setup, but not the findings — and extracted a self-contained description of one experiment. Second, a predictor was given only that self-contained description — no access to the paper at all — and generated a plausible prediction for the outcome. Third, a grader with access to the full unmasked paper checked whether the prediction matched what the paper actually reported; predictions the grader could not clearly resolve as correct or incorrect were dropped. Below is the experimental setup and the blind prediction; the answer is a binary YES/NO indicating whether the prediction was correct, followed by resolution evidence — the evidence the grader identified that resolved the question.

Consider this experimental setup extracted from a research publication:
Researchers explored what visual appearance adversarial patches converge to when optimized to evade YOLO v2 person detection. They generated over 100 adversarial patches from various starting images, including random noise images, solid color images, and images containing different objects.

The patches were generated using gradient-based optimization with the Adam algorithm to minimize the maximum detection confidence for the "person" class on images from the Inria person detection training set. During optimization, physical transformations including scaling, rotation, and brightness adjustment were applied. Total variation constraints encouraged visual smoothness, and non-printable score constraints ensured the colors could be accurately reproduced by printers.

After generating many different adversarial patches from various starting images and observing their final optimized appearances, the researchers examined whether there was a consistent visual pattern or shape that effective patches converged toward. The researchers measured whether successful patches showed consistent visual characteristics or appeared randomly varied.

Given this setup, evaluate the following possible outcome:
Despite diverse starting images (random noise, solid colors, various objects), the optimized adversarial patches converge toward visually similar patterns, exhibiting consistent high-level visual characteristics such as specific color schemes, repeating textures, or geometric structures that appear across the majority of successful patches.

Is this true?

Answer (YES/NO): YES